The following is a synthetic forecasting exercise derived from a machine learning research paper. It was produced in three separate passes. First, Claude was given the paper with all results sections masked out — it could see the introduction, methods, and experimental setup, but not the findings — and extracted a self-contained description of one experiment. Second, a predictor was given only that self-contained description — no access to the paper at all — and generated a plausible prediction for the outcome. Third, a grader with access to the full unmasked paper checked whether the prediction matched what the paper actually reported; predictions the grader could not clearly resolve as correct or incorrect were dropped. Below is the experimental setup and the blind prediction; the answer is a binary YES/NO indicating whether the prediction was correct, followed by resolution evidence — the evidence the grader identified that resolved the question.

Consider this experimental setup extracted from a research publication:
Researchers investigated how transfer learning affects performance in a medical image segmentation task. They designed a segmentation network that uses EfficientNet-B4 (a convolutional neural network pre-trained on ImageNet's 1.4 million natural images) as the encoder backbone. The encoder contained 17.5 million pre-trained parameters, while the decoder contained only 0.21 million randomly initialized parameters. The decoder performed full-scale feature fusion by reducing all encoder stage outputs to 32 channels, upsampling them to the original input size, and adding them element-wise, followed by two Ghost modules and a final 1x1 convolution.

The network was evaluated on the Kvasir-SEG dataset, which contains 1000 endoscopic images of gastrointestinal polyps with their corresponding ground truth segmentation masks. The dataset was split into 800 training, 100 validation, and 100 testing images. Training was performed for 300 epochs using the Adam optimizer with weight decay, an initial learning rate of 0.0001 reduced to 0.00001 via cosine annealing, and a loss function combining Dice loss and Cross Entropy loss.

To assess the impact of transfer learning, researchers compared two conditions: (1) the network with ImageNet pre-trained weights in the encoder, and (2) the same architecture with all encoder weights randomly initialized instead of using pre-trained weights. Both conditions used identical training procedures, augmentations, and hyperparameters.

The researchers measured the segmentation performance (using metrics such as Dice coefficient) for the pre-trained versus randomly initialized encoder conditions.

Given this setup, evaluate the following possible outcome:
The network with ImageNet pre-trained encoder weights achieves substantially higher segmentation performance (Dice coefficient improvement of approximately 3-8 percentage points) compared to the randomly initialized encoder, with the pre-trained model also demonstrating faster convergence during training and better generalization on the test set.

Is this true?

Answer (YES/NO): NO